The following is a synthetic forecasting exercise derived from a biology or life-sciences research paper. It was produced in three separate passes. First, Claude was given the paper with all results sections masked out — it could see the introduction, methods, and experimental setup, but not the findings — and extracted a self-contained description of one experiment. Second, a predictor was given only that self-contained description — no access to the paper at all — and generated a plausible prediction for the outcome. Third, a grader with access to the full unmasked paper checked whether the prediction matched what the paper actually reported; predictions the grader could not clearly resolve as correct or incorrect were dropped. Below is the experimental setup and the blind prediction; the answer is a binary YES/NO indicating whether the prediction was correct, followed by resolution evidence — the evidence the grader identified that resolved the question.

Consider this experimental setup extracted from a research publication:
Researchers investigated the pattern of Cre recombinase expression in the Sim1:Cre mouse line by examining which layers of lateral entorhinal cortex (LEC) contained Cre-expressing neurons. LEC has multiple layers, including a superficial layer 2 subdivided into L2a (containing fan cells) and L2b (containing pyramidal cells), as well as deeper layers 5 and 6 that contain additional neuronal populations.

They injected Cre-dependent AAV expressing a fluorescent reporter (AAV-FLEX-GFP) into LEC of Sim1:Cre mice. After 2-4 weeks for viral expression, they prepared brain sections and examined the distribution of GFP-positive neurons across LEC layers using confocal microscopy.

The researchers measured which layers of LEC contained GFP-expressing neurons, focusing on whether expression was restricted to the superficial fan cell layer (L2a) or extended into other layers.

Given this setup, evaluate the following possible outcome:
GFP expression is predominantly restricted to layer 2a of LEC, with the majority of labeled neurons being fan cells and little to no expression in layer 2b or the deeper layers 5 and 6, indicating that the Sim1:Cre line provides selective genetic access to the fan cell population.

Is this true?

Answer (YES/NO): NO